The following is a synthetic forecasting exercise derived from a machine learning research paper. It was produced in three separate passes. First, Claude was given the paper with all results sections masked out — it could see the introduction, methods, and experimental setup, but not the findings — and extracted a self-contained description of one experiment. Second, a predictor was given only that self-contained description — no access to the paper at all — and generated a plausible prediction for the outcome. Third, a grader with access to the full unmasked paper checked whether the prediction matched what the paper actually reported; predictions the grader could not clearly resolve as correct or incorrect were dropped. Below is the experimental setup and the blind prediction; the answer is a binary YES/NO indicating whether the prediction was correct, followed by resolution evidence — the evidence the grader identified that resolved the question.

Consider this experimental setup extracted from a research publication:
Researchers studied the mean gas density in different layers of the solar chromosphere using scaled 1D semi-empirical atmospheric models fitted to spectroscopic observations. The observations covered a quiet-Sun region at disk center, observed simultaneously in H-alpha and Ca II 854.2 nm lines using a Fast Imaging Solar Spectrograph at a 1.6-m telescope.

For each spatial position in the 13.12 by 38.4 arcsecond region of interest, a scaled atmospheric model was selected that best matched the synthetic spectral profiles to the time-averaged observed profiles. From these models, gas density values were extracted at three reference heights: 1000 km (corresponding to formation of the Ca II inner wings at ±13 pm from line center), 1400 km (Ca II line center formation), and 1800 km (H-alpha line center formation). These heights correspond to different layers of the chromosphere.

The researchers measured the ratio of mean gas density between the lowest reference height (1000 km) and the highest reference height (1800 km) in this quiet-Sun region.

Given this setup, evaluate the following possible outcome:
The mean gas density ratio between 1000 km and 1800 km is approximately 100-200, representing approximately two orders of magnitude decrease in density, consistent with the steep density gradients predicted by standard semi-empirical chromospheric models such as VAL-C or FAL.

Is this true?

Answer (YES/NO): NO